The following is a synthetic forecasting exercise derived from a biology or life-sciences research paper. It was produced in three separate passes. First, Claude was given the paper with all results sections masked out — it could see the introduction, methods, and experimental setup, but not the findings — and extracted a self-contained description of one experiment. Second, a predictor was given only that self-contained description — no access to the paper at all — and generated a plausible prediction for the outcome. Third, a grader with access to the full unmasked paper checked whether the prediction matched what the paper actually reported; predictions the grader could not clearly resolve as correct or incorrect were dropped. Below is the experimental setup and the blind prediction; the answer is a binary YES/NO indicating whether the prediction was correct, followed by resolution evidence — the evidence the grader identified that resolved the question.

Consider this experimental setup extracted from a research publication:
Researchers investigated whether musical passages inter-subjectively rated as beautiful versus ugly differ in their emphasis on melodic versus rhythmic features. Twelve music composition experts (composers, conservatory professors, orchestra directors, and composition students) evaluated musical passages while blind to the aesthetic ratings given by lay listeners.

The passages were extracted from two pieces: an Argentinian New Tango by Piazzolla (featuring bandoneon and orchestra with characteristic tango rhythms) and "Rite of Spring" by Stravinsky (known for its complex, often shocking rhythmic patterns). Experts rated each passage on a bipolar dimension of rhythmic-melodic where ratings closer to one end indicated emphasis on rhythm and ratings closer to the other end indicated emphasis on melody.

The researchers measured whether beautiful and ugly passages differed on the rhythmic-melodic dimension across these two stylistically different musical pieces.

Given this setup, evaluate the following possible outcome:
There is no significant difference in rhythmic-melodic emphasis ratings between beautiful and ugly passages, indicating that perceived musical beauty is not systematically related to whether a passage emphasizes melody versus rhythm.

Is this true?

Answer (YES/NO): NO